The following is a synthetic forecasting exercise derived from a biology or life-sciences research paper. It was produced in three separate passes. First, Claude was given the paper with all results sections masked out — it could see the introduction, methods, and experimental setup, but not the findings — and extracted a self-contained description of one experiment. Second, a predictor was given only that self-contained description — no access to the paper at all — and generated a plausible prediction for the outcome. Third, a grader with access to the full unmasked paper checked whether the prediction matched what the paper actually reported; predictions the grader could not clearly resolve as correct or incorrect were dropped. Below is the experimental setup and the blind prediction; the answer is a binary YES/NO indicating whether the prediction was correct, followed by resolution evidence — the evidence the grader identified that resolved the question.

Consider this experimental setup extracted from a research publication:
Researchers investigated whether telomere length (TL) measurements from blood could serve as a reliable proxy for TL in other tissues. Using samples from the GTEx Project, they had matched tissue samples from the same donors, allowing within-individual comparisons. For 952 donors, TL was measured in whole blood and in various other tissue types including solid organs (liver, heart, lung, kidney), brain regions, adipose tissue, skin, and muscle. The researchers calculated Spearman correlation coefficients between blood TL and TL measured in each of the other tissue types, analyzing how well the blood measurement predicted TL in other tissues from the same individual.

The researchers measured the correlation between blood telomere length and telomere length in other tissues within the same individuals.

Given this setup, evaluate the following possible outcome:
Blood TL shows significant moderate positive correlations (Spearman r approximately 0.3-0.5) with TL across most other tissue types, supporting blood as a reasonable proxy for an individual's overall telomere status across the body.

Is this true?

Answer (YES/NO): NO